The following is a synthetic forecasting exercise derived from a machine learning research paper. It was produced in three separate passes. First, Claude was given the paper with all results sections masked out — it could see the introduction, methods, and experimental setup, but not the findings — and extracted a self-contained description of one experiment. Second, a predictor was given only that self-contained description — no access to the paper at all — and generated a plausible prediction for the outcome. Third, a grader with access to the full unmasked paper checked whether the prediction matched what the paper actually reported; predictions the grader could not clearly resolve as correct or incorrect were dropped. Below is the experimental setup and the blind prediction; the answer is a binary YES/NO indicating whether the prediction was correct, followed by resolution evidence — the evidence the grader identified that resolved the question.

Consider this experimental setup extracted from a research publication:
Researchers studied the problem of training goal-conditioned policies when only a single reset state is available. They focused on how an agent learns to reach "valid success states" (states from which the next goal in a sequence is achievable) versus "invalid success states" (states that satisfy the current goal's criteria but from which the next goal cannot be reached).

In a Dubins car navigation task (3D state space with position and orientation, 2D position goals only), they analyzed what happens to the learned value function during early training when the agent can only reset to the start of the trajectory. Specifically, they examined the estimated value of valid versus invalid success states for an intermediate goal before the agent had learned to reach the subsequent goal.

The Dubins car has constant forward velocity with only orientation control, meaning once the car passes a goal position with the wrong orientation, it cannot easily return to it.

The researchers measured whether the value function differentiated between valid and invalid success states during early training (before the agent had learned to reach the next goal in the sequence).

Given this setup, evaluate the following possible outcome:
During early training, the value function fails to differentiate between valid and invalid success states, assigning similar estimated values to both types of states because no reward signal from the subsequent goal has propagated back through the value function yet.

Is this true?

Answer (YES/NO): YES